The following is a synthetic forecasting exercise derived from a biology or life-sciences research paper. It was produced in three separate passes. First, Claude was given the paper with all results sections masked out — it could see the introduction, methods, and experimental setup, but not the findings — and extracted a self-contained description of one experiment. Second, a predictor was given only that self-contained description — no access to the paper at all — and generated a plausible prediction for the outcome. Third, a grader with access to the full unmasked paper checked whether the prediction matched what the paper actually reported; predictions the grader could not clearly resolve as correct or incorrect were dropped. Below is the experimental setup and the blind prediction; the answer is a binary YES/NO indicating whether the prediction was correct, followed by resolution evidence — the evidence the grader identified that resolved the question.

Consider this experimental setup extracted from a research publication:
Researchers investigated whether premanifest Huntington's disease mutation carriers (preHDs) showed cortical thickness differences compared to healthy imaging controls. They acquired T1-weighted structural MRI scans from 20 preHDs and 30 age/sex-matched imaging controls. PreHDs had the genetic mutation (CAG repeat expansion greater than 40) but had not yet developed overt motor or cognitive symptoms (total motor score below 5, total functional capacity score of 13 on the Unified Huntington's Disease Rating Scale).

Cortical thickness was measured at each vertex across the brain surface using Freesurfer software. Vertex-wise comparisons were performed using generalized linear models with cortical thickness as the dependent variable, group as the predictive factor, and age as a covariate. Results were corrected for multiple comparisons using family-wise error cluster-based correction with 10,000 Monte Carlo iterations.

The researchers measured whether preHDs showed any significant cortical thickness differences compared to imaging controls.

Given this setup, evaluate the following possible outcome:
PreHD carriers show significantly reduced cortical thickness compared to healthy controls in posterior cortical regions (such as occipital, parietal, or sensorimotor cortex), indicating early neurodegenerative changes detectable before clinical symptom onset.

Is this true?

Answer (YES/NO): NO